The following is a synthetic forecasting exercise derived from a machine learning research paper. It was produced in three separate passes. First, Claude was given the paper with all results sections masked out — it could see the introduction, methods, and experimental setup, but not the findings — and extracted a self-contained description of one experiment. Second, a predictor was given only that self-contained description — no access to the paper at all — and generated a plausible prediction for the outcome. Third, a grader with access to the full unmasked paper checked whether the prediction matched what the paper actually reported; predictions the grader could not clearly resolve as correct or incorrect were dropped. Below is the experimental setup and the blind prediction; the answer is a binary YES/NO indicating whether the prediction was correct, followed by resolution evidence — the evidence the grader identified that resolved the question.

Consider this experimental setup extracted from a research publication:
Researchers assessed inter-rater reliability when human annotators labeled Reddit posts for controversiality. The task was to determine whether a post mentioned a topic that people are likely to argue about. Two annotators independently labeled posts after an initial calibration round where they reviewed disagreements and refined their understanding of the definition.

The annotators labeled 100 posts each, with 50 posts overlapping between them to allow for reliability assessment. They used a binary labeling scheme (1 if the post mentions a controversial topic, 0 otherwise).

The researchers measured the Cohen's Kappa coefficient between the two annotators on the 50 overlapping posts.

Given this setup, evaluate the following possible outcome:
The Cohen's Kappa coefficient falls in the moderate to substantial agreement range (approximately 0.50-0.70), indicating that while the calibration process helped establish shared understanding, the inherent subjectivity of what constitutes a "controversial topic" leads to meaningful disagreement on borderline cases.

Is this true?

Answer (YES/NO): NO